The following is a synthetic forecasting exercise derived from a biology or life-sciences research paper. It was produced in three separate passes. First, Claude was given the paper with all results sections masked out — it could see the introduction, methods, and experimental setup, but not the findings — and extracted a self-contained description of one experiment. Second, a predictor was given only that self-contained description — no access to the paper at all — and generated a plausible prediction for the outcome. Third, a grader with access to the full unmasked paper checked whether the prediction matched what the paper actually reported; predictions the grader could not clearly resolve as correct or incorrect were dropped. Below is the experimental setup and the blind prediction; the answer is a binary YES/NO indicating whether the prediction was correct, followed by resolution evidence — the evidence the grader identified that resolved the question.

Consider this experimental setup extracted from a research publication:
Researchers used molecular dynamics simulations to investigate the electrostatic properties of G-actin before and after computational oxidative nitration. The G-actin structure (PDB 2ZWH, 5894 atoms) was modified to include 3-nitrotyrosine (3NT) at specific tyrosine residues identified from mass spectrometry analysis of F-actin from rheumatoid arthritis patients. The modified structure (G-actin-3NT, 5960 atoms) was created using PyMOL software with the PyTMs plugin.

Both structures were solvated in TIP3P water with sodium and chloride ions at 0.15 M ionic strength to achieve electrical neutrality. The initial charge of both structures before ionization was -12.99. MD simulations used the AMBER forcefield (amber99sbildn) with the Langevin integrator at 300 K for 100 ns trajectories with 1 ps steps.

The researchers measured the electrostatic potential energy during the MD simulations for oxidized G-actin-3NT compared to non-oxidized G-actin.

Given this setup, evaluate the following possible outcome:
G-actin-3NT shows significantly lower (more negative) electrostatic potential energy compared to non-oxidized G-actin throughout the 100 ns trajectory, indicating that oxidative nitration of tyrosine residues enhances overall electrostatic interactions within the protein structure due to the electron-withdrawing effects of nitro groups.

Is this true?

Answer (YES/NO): NO